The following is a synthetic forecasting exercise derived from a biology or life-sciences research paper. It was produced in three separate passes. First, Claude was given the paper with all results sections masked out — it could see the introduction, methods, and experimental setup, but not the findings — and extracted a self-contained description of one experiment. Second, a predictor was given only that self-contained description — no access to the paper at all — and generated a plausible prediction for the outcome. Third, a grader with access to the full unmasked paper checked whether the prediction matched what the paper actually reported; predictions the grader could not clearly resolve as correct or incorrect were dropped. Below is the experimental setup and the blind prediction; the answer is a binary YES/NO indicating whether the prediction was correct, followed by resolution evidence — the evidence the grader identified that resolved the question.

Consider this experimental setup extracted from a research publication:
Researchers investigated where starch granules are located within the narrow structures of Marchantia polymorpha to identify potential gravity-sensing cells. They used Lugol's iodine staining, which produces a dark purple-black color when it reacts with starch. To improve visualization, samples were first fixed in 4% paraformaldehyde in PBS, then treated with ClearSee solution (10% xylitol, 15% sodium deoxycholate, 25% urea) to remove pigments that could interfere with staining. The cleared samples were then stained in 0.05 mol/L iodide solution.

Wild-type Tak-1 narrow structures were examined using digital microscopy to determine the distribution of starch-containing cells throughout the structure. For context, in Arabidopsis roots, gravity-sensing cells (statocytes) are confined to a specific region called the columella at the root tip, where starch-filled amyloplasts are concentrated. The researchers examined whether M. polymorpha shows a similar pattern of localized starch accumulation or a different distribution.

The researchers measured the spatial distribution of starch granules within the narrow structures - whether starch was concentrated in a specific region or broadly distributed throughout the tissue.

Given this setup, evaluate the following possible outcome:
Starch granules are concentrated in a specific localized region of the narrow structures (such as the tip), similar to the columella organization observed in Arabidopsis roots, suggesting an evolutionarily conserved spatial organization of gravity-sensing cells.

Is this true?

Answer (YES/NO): NO